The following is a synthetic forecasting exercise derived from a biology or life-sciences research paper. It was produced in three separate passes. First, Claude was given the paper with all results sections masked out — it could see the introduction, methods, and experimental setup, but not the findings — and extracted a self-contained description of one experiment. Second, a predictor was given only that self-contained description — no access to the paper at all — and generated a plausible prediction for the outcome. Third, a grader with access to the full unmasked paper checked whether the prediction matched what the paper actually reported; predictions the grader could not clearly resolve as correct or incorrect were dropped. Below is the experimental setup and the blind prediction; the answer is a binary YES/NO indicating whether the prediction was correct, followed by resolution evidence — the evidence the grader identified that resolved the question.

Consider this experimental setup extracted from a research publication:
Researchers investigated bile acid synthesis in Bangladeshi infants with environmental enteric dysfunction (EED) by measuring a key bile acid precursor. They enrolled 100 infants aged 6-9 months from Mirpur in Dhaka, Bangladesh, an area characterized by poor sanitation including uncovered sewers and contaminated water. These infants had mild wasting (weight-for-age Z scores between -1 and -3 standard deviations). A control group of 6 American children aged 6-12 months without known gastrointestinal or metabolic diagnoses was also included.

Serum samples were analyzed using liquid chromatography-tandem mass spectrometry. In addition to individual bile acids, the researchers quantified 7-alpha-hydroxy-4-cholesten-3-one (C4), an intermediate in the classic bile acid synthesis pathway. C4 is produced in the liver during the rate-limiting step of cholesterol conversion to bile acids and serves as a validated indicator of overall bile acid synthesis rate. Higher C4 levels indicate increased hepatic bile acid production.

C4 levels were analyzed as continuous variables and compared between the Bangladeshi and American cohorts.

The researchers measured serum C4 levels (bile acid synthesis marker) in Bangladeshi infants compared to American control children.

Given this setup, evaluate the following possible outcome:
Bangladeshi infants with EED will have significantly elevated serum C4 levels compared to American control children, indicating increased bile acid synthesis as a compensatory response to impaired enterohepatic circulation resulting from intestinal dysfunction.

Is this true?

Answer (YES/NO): YES